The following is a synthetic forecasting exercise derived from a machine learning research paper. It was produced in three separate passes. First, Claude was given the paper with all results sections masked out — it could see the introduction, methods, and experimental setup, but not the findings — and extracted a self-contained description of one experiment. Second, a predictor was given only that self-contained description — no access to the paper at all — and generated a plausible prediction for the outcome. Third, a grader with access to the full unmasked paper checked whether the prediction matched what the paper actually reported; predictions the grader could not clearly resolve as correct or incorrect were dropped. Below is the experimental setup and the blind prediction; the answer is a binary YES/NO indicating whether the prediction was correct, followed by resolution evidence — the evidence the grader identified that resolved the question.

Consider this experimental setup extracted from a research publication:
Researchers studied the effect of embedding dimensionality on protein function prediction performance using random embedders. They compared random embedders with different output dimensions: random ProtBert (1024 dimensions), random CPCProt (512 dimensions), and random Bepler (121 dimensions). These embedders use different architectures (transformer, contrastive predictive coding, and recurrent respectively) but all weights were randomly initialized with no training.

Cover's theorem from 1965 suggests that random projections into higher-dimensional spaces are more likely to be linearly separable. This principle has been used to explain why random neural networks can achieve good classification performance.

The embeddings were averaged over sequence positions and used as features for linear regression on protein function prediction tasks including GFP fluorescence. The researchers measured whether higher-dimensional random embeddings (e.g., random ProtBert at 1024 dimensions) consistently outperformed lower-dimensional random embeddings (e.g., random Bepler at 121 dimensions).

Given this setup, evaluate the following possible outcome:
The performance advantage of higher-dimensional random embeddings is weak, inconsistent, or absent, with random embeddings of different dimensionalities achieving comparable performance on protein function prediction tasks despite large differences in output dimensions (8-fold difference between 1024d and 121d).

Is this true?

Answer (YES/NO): NO